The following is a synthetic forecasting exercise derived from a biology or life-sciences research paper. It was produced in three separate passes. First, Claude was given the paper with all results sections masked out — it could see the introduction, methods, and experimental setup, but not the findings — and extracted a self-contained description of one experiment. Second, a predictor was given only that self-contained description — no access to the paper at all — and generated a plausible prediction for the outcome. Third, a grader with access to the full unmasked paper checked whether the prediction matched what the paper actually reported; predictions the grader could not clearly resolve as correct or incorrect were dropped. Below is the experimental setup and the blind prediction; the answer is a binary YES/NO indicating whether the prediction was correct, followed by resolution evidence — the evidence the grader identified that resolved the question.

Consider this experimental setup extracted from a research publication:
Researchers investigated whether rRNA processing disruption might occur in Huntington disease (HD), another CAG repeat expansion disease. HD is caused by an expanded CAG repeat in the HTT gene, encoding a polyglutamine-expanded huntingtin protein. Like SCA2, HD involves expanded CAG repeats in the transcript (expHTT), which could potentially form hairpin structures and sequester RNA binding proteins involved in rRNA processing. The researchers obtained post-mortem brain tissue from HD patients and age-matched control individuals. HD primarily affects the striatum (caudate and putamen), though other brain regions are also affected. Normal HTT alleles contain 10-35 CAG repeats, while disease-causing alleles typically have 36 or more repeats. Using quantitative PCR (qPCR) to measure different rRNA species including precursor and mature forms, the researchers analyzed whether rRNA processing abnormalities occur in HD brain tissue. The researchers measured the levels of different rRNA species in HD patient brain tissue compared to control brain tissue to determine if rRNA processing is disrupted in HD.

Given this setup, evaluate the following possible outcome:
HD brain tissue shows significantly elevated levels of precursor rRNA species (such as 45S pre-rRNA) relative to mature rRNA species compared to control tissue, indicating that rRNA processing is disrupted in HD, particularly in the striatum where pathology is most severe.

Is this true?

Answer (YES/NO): NO